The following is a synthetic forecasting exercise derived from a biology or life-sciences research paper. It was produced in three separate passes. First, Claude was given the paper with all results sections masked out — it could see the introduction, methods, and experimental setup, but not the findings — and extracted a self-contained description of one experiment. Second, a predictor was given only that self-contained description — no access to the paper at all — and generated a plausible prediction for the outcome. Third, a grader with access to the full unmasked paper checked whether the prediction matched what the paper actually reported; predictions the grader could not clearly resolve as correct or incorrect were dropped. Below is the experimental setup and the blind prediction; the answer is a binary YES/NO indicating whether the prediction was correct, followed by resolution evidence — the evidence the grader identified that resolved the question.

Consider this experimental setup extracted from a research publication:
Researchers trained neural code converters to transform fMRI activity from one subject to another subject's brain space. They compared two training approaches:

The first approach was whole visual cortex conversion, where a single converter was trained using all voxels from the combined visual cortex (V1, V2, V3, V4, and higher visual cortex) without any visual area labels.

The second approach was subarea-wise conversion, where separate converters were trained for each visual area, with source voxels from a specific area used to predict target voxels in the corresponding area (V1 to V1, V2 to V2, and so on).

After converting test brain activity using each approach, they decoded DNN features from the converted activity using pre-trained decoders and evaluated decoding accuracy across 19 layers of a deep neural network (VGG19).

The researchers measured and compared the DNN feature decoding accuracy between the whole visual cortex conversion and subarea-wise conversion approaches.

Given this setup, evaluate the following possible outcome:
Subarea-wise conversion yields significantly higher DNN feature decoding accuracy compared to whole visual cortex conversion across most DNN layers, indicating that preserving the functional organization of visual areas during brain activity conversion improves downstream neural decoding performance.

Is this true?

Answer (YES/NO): NO